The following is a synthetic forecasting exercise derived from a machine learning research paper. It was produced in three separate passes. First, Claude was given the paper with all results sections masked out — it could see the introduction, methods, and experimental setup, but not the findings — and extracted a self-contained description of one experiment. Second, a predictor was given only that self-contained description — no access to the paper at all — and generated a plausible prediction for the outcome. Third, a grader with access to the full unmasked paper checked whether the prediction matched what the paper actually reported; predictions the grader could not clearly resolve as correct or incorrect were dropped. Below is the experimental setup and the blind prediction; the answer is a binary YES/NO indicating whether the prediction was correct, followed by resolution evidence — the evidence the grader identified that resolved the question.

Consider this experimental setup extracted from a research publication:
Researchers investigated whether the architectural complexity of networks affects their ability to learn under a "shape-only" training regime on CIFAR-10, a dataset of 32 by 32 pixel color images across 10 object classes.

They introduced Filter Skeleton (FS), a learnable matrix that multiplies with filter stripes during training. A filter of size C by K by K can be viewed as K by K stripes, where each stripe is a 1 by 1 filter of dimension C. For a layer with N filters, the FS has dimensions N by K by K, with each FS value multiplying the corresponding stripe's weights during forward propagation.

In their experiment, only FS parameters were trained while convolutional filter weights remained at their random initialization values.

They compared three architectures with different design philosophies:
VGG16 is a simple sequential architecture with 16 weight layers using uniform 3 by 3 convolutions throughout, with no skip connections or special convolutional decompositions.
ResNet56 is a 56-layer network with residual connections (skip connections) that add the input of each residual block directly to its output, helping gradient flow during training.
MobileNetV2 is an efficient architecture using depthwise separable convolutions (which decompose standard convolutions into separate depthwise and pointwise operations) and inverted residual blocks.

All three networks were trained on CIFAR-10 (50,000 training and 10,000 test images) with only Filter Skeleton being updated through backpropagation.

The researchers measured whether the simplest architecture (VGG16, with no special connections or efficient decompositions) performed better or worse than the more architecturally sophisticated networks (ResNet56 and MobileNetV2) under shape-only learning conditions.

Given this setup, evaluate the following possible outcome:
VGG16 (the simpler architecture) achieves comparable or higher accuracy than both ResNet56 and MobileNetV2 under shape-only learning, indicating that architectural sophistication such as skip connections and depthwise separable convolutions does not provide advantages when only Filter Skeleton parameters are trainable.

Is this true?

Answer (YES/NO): NO